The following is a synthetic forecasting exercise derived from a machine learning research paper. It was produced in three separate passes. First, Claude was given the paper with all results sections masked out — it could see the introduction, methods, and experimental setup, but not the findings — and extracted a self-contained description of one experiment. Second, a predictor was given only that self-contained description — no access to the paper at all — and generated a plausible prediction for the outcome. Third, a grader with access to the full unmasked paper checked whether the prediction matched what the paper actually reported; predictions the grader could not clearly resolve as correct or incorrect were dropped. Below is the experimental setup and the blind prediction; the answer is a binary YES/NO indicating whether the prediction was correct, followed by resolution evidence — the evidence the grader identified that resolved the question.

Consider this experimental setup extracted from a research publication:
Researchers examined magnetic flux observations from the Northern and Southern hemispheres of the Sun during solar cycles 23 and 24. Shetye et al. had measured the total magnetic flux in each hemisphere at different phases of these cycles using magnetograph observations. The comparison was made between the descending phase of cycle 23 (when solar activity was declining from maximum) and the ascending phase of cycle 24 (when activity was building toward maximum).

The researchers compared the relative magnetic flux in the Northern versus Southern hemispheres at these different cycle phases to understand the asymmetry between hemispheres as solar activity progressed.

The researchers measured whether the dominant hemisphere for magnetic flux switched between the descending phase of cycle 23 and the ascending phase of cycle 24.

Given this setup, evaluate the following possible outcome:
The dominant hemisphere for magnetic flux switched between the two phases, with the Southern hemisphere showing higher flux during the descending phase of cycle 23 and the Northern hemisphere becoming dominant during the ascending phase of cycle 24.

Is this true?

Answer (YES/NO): NO